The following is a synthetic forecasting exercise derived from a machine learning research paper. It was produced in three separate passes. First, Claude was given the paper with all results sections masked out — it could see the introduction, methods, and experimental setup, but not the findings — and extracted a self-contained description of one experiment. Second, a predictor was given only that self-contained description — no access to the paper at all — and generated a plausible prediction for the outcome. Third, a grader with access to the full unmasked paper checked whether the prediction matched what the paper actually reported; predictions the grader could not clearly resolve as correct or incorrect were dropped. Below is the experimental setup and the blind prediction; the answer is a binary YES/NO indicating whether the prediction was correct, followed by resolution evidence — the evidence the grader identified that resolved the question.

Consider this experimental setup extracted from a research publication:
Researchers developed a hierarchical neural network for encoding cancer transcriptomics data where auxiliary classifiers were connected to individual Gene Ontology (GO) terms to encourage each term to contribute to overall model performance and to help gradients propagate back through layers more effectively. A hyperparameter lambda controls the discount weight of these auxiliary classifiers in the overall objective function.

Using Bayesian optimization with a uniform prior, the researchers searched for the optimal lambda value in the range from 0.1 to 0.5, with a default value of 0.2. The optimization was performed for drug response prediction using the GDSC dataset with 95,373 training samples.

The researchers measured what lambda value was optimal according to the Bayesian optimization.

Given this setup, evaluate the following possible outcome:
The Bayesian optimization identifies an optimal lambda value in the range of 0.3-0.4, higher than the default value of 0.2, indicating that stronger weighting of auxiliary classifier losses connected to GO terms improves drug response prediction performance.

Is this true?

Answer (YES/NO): YES